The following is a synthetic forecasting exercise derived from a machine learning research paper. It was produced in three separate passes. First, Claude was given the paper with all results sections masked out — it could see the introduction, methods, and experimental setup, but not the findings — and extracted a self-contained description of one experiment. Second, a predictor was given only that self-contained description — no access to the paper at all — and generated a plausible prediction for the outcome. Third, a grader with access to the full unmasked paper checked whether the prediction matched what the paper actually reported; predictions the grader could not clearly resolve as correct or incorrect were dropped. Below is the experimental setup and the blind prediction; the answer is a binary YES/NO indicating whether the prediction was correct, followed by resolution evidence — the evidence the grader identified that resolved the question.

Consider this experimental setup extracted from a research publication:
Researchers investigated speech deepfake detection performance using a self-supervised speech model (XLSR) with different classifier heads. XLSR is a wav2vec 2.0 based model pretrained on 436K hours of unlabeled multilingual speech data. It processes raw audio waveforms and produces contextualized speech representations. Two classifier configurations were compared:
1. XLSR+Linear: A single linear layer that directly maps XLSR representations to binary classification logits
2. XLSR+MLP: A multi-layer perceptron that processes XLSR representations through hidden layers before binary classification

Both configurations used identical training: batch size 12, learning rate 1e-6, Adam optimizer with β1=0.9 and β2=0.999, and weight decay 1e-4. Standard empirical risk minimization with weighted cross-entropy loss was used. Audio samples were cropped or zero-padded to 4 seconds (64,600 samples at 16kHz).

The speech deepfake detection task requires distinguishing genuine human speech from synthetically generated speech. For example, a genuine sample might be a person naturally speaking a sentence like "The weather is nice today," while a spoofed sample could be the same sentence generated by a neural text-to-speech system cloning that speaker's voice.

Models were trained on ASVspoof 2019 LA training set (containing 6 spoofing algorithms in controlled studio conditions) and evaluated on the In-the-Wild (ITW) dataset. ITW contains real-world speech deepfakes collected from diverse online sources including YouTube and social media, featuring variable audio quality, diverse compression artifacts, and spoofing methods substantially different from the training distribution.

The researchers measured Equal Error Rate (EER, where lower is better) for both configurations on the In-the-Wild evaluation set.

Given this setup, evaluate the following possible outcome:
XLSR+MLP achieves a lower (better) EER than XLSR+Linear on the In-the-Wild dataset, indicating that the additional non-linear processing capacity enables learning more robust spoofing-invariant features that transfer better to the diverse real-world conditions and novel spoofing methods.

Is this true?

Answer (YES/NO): YES